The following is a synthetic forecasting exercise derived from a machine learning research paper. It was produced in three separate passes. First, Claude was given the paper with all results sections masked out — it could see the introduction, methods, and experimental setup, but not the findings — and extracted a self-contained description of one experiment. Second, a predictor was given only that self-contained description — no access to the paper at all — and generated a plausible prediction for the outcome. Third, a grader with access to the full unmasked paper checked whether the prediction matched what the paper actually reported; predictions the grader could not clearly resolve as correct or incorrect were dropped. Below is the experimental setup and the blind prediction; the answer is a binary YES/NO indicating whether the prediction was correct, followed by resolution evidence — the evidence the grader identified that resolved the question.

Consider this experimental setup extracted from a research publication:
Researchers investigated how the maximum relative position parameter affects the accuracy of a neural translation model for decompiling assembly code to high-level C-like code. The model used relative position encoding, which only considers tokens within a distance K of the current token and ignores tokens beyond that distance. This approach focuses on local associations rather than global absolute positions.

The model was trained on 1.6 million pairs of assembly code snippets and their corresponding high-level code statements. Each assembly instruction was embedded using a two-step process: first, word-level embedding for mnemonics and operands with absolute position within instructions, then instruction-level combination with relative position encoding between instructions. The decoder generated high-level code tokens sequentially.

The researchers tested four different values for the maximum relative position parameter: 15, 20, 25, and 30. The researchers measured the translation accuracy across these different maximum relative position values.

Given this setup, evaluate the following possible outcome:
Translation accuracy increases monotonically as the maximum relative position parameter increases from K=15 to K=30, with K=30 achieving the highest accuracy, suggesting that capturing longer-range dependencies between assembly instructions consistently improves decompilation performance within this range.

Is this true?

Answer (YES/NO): NO